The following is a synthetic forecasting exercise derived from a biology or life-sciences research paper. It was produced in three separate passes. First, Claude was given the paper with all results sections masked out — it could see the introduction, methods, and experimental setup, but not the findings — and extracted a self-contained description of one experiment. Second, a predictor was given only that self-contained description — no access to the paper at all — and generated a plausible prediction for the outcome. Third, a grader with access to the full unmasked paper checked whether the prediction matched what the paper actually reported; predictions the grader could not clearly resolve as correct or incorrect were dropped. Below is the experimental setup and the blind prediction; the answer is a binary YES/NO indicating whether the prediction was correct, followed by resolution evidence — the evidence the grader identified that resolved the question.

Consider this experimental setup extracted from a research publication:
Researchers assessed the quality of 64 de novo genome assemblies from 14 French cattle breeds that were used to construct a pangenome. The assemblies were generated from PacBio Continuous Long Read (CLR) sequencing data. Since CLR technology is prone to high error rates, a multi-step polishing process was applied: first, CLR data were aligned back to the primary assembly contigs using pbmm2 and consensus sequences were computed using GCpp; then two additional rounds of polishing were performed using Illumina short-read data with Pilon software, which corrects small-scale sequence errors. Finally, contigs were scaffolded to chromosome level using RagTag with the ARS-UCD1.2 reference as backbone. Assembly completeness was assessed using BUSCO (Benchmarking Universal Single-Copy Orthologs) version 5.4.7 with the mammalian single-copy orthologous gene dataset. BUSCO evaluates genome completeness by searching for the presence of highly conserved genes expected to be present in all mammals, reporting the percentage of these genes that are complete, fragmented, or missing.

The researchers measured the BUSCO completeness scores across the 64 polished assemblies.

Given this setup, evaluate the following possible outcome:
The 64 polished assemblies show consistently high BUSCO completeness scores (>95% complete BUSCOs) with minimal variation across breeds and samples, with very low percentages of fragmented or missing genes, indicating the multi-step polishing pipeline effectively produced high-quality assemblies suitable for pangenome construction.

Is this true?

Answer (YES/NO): NO